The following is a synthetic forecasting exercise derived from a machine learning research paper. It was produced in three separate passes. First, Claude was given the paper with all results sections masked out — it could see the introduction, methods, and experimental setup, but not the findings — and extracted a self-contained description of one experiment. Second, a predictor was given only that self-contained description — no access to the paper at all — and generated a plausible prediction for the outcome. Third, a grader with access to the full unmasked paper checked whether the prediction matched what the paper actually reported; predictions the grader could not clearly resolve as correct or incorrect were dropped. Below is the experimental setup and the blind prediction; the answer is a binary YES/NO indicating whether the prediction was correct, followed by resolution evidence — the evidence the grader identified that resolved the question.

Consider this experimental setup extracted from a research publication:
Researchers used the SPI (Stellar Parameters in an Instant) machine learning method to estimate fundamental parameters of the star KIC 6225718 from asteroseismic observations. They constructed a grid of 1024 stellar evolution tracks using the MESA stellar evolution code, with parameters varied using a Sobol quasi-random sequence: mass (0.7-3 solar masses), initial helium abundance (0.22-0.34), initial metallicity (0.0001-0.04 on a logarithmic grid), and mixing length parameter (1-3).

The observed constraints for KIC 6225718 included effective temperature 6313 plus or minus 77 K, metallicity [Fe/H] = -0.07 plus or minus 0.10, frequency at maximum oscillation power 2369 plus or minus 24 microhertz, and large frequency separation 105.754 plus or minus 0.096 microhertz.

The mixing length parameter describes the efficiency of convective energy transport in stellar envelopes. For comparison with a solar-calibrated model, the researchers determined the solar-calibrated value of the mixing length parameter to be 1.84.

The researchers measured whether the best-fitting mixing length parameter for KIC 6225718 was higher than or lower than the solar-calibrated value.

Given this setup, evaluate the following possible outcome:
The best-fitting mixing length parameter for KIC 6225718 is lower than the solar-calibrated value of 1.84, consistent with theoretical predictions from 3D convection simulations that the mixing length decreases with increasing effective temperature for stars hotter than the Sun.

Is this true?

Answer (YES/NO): NO